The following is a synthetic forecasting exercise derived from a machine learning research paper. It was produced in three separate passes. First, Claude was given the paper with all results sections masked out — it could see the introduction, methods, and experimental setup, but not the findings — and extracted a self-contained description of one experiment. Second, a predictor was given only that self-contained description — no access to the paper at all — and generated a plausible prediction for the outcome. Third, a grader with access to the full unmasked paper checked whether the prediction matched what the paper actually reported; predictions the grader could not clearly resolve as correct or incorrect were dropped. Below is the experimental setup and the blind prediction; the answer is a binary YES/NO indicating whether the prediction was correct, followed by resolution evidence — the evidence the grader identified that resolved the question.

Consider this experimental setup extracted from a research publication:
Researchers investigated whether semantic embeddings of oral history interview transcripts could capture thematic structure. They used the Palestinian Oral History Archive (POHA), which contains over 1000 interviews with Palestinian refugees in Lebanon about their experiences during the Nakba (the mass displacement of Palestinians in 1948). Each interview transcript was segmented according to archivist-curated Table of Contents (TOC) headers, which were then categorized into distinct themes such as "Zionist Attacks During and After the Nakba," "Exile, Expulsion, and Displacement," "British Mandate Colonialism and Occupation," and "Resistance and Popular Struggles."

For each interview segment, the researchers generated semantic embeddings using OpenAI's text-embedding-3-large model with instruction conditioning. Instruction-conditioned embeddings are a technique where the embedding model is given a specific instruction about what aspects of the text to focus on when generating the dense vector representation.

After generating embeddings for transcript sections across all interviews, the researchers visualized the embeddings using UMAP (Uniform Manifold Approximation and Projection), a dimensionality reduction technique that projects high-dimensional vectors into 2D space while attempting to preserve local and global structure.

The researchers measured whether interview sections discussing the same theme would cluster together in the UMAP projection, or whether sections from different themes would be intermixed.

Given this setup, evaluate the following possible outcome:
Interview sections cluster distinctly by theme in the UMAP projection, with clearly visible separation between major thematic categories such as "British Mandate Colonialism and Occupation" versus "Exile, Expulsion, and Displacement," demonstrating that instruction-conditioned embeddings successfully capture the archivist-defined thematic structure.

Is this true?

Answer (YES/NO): NO